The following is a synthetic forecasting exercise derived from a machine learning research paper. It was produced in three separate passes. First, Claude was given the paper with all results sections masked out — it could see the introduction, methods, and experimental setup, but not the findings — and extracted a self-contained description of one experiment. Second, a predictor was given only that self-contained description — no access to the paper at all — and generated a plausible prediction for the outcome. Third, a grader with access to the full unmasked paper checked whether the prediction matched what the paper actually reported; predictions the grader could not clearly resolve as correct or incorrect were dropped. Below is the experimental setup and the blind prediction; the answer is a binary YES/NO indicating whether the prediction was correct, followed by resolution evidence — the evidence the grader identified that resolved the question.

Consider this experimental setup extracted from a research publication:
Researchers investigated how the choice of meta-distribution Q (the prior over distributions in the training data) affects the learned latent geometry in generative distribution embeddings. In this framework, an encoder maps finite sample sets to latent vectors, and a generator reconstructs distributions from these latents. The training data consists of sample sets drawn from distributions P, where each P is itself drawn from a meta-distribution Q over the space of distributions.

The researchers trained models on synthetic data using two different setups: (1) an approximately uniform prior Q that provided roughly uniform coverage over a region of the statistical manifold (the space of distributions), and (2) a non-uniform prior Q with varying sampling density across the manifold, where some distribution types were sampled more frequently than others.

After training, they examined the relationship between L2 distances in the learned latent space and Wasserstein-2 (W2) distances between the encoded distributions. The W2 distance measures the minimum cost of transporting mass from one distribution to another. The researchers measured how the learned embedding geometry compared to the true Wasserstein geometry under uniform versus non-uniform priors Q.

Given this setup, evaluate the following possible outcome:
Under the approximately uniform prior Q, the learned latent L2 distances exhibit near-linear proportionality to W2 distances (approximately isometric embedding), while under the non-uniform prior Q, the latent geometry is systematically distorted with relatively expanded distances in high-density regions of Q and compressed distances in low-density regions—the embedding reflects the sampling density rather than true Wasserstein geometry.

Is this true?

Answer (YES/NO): YES